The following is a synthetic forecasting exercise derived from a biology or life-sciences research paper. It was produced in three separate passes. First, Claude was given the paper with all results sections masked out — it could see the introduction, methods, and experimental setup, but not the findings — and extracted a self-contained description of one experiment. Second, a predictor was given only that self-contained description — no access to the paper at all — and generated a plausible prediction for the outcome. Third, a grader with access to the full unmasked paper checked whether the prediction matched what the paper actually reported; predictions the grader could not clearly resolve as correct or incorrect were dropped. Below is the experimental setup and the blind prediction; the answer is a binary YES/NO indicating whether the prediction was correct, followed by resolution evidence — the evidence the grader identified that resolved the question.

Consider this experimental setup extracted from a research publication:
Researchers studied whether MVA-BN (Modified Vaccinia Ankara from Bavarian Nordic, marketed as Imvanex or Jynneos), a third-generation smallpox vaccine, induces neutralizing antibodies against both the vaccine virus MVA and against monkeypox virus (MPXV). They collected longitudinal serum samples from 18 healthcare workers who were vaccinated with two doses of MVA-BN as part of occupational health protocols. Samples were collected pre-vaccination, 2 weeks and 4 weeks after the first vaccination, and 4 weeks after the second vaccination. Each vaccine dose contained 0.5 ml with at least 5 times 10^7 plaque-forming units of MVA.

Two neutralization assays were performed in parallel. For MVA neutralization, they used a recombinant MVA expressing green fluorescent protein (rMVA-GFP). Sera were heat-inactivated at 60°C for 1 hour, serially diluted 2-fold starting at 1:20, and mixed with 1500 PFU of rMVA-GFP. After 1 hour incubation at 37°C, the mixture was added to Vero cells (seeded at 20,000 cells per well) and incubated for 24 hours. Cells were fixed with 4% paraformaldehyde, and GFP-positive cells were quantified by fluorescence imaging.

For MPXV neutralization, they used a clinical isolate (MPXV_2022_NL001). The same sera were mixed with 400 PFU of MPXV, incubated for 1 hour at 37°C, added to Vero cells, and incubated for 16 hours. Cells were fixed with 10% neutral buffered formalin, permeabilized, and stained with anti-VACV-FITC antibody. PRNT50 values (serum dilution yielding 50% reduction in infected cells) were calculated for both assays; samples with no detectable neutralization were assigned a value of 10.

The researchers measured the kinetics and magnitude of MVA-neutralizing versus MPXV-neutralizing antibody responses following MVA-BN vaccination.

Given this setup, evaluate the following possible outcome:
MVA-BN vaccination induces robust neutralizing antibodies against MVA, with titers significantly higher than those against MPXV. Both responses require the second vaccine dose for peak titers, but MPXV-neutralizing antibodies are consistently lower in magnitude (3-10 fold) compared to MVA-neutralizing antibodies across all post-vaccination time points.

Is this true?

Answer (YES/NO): NO